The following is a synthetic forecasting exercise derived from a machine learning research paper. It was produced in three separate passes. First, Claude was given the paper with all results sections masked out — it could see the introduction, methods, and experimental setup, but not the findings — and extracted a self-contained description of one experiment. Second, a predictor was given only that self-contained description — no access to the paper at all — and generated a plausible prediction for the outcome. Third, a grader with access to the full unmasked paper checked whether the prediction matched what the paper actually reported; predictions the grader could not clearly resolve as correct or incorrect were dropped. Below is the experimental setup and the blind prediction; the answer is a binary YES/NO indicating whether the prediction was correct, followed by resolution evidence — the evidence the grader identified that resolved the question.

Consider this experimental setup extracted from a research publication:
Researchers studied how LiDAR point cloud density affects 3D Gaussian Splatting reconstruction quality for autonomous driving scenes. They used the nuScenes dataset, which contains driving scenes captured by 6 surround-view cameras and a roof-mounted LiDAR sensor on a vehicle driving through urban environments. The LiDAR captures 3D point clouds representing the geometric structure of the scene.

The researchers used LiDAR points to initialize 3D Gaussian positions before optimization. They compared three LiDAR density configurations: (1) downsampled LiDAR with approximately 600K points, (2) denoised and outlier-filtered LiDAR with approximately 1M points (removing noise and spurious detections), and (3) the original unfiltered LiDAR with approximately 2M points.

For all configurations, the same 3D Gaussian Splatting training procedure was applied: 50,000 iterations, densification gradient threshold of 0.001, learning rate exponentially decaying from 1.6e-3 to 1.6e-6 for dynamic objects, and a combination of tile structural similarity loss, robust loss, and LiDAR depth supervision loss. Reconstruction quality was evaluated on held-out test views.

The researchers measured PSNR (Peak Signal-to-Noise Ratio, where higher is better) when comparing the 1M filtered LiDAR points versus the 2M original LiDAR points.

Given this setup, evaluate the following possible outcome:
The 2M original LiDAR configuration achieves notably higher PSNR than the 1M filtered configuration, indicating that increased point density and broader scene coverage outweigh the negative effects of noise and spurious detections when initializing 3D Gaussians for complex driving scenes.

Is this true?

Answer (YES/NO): NO